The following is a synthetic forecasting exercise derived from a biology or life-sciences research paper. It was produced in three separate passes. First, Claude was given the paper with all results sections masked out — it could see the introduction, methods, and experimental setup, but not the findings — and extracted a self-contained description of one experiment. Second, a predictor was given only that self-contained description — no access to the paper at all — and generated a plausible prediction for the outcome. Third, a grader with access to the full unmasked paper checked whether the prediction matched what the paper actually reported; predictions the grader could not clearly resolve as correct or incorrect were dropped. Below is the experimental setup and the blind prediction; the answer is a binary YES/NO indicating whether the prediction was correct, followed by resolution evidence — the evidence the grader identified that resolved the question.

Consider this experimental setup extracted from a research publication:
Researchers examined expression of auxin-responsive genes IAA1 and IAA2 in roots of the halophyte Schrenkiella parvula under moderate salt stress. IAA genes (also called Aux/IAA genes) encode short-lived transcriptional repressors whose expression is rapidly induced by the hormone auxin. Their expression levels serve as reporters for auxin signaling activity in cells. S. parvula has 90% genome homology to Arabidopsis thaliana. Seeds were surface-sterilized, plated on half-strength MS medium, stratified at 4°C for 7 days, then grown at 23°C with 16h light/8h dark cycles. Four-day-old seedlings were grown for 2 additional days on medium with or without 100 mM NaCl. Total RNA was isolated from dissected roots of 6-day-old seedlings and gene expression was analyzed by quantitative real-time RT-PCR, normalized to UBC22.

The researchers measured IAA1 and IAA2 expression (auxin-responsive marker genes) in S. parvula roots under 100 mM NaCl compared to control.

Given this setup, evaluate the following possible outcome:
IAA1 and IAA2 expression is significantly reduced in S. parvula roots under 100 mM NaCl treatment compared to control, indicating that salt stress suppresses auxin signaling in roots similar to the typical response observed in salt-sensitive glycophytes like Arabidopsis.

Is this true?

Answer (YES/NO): NO